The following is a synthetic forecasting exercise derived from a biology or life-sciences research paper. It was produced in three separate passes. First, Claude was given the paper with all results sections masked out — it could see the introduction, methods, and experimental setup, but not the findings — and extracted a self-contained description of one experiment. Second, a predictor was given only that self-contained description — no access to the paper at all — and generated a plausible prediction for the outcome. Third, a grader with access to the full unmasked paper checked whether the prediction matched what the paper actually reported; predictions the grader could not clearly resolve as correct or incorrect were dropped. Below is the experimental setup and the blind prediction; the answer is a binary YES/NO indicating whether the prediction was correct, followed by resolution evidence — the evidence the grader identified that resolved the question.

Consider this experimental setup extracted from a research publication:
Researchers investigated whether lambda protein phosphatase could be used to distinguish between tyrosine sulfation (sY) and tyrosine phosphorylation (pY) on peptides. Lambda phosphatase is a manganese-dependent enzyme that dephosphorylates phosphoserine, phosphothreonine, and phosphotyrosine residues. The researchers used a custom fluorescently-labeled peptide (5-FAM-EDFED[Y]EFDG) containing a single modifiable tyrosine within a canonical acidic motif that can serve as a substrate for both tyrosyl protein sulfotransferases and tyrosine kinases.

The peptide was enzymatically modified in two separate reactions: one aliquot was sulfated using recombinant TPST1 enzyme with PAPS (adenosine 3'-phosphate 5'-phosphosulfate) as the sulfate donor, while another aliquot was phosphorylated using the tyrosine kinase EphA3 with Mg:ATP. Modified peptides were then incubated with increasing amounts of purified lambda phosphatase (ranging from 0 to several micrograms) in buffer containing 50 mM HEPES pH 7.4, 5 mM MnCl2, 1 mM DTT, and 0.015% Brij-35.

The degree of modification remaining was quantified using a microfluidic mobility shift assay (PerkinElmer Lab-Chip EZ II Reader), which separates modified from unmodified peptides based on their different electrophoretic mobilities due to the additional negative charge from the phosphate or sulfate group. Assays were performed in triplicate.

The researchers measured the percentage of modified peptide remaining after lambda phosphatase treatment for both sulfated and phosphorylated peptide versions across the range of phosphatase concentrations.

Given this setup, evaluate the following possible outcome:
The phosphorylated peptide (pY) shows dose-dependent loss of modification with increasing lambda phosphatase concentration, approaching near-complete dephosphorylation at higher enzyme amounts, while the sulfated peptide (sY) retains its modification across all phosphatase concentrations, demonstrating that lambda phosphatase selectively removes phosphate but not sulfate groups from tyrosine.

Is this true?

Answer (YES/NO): YES